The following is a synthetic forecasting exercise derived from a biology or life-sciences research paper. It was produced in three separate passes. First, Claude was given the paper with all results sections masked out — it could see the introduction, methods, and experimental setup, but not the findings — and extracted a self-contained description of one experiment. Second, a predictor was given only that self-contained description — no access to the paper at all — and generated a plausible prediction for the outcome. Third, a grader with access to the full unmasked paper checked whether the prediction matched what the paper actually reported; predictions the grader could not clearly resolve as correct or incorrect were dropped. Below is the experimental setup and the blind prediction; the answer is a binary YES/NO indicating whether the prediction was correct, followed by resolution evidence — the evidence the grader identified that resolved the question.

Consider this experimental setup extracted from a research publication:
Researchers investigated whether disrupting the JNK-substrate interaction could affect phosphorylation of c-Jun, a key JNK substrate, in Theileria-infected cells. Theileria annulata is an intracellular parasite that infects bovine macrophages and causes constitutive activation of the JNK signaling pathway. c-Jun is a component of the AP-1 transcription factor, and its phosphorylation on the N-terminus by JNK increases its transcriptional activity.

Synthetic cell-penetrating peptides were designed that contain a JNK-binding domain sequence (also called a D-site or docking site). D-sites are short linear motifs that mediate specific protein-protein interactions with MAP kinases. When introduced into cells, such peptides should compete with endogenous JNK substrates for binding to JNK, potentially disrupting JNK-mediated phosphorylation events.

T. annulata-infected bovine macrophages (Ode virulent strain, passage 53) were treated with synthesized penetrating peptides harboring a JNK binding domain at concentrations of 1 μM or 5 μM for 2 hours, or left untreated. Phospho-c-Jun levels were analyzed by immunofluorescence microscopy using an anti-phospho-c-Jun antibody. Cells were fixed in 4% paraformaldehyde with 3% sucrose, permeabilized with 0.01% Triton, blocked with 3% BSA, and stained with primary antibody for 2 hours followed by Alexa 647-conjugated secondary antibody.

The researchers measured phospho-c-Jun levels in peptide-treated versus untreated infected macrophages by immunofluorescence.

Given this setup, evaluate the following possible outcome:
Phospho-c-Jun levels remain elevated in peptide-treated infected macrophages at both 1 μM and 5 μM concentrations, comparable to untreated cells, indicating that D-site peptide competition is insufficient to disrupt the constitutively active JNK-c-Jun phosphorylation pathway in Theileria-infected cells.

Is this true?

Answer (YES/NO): NO